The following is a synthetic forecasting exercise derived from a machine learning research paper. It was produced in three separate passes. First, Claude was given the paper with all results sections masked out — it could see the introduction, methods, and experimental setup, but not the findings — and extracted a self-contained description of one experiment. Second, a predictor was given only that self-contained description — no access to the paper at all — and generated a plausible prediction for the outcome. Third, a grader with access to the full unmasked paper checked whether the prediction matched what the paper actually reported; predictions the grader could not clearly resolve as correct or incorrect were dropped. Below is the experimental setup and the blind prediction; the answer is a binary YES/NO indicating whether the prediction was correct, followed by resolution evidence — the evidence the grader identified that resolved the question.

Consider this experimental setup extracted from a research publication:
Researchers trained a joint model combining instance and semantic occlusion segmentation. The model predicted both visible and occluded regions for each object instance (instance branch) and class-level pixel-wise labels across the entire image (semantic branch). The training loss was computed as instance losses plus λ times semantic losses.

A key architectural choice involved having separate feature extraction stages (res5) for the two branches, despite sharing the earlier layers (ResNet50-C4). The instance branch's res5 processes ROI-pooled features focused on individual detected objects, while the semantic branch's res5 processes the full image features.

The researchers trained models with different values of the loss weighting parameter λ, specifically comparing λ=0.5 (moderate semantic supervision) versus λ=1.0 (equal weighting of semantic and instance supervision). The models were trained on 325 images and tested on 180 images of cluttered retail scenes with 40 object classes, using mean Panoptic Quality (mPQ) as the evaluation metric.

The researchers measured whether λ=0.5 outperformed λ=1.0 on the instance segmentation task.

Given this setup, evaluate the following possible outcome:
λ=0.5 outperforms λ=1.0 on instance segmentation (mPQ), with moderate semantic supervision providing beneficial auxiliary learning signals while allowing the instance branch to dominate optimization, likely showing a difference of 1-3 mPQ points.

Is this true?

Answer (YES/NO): NO